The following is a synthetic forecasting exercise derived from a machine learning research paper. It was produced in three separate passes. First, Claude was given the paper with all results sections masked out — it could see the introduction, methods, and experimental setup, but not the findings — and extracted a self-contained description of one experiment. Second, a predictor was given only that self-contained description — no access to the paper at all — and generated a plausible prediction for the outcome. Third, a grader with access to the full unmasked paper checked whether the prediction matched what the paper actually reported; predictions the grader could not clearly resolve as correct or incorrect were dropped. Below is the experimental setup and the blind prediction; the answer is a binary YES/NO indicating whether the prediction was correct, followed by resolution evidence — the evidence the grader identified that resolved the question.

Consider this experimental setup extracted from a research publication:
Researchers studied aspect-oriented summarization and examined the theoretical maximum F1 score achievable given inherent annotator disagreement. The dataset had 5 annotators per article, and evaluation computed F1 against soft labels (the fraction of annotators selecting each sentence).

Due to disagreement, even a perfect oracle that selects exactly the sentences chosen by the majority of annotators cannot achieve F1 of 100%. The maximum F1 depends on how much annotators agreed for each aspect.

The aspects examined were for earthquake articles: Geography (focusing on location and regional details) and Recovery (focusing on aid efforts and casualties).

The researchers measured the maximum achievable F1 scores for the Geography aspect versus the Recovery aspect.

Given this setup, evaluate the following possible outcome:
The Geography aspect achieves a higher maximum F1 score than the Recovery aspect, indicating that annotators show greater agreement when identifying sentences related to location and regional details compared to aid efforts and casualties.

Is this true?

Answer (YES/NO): YES